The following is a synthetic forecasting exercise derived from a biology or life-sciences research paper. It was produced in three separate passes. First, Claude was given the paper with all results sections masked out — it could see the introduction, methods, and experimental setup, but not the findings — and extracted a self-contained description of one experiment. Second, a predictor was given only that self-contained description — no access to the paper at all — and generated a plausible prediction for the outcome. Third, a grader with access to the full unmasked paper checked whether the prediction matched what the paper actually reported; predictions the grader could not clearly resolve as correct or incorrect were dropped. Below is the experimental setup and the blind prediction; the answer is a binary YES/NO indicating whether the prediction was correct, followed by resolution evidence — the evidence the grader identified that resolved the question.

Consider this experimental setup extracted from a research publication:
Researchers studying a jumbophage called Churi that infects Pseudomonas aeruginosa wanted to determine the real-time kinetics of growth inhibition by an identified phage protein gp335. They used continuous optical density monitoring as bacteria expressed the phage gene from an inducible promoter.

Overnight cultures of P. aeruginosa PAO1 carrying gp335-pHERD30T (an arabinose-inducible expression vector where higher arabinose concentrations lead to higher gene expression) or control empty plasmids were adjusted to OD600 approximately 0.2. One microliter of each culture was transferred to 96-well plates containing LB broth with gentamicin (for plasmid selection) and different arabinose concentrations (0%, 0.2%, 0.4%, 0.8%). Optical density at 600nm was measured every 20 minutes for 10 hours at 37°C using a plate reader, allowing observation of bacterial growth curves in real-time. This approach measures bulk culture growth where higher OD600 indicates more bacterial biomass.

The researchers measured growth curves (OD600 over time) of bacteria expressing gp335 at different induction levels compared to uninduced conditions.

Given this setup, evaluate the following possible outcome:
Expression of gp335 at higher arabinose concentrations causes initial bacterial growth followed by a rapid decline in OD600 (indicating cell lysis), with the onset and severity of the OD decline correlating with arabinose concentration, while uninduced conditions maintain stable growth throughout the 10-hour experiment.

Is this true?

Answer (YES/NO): NO